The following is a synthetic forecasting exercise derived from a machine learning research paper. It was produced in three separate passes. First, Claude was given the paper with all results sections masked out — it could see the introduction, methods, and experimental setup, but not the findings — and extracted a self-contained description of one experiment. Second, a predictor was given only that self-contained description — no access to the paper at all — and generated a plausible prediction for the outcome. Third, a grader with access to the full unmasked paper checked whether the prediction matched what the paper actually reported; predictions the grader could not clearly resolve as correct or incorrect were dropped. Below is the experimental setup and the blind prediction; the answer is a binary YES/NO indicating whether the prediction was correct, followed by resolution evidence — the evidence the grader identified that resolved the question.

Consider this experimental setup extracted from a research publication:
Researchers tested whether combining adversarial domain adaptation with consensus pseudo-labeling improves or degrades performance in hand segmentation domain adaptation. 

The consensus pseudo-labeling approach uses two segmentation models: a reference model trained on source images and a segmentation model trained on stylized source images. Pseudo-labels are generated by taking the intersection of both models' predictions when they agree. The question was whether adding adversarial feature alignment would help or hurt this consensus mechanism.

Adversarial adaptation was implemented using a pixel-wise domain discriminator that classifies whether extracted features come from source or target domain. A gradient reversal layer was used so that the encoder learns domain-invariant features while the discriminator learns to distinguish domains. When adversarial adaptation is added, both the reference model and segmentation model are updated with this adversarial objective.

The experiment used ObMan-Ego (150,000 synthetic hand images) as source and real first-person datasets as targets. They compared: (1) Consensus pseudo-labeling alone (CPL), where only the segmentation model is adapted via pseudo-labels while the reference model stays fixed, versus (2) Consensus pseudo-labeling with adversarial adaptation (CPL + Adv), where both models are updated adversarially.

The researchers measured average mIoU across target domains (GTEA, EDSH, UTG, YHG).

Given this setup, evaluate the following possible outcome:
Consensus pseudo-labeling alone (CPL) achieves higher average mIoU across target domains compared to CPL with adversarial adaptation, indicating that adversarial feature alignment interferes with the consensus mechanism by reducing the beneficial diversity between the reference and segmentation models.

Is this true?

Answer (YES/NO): YES